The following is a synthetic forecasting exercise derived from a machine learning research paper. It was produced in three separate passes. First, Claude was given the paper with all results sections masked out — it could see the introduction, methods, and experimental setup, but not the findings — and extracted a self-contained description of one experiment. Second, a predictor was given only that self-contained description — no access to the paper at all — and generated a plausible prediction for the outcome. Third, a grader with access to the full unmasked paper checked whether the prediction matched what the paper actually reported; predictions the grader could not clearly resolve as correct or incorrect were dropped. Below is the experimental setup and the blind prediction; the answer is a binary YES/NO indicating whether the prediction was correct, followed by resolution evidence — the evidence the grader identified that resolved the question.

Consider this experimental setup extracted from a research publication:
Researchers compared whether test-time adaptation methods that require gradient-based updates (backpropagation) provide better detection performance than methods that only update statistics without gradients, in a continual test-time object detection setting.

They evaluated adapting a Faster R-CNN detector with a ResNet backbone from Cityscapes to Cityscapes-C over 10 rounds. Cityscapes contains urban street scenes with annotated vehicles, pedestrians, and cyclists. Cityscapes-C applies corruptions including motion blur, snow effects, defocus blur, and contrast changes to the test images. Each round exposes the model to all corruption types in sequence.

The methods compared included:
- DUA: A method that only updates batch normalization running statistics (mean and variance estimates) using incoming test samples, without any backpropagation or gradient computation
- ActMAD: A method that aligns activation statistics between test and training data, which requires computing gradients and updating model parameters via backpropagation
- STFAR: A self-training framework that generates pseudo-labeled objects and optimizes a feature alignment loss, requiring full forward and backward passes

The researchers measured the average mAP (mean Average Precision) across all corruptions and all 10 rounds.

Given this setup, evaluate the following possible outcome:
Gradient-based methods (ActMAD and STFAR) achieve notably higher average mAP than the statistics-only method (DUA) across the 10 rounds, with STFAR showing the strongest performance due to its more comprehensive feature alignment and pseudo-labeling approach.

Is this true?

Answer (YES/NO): NO